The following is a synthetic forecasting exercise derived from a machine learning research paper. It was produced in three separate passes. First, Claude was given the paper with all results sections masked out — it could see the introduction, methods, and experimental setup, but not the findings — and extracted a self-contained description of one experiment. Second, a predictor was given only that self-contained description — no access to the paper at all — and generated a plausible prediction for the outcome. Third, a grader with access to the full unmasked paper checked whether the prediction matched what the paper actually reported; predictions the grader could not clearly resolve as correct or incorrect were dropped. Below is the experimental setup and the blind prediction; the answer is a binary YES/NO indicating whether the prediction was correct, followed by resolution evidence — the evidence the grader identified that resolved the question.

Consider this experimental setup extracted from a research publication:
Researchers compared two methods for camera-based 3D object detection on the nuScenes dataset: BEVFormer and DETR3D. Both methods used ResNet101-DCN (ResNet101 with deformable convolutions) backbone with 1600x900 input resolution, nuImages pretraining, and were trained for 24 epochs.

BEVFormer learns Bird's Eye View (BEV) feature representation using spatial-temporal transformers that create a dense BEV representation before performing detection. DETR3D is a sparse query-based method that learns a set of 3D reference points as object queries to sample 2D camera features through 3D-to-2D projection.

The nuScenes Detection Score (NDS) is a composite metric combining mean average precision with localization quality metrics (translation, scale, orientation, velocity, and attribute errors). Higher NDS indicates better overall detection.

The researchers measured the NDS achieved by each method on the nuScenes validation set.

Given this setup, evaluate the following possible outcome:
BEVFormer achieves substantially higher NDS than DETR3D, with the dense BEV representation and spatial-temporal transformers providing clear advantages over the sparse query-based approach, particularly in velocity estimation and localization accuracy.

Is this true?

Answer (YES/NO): YES